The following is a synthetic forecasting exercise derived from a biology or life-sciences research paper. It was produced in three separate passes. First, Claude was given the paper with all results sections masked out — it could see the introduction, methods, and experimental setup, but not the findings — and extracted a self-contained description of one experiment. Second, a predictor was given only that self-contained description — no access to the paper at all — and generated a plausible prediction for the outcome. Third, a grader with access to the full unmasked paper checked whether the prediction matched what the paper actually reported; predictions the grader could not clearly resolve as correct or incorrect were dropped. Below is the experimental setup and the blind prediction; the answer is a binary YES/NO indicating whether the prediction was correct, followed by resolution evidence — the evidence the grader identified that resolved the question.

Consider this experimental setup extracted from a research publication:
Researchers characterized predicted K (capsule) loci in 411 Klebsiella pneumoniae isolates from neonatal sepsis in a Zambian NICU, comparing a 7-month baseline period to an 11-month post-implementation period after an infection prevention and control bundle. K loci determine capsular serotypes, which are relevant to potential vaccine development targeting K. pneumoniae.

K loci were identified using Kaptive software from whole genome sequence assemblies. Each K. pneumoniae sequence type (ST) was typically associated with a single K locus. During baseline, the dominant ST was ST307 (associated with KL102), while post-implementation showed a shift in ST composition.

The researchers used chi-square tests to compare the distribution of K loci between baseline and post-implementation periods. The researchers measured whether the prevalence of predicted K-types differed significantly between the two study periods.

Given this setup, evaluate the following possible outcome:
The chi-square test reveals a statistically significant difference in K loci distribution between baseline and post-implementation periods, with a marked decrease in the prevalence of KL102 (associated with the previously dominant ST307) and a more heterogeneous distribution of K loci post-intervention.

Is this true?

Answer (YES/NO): YES